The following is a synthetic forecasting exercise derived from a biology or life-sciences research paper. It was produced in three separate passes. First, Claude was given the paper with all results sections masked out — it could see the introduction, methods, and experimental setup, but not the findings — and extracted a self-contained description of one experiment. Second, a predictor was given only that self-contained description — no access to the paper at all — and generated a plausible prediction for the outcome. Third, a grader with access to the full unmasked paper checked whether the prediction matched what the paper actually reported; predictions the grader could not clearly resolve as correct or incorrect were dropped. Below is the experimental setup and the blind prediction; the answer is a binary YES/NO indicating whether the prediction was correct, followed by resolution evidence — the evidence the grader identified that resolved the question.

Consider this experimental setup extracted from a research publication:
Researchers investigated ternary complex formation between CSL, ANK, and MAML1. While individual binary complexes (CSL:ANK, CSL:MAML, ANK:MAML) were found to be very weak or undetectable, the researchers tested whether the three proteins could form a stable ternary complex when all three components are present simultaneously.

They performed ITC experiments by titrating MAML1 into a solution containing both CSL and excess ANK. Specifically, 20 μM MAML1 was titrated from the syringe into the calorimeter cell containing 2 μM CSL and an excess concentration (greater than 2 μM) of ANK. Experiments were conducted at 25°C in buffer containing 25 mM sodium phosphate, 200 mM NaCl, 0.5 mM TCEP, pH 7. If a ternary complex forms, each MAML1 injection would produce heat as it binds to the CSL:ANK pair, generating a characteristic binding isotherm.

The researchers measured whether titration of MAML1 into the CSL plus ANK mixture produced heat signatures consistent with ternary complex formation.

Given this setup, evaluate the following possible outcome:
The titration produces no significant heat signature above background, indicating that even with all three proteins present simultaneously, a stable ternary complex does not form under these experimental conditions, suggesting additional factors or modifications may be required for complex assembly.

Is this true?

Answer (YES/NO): NO